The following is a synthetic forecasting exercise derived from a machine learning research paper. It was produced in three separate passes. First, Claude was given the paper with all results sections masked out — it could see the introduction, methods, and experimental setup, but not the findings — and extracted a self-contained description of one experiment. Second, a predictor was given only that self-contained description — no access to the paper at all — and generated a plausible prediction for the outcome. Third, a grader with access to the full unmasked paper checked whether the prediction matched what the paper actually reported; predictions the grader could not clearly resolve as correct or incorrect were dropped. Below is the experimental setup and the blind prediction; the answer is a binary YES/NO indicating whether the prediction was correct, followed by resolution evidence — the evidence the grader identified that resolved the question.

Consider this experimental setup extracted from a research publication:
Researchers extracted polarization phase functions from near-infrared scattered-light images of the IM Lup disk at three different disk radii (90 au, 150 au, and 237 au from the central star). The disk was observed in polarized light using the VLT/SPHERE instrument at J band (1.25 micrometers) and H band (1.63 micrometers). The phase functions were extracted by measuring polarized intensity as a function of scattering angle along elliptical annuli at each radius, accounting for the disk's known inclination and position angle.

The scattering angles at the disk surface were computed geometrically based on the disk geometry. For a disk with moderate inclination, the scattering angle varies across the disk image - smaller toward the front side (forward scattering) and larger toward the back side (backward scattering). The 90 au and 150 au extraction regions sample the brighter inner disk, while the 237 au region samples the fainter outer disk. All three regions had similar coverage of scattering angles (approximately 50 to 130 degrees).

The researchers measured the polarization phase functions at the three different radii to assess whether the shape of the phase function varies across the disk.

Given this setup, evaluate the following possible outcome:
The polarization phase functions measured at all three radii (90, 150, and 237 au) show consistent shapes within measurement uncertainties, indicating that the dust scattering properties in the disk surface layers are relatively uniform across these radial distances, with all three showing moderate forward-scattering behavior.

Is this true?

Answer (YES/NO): NO